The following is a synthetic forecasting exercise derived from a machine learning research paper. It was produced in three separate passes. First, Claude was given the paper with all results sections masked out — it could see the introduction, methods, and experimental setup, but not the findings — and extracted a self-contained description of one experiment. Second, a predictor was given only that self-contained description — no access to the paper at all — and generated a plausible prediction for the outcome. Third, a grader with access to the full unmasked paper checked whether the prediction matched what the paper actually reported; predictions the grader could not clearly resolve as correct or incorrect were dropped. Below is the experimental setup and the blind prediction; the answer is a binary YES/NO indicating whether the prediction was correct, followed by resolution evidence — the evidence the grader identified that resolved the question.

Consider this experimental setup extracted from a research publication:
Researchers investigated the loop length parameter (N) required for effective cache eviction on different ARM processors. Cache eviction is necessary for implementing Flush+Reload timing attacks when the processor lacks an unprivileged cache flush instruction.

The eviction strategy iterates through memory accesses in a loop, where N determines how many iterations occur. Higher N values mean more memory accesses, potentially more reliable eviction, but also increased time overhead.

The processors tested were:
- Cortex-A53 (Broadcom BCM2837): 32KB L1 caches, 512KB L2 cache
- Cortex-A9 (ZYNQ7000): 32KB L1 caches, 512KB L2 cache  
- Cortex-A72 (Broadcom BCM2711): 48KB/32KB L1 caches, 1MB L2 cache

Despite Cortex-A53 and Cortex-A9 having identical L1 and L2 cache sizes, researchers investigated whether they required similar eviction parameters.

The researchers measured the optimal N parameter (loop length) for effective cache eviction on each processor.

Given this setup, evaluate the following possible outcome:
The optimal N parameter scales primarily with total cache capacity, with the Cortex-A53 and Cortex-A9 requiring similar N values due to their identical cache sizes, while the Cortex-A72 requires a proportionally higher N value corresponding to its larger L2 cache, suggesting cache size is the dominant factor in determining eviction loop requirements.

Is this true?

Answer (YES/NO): NO